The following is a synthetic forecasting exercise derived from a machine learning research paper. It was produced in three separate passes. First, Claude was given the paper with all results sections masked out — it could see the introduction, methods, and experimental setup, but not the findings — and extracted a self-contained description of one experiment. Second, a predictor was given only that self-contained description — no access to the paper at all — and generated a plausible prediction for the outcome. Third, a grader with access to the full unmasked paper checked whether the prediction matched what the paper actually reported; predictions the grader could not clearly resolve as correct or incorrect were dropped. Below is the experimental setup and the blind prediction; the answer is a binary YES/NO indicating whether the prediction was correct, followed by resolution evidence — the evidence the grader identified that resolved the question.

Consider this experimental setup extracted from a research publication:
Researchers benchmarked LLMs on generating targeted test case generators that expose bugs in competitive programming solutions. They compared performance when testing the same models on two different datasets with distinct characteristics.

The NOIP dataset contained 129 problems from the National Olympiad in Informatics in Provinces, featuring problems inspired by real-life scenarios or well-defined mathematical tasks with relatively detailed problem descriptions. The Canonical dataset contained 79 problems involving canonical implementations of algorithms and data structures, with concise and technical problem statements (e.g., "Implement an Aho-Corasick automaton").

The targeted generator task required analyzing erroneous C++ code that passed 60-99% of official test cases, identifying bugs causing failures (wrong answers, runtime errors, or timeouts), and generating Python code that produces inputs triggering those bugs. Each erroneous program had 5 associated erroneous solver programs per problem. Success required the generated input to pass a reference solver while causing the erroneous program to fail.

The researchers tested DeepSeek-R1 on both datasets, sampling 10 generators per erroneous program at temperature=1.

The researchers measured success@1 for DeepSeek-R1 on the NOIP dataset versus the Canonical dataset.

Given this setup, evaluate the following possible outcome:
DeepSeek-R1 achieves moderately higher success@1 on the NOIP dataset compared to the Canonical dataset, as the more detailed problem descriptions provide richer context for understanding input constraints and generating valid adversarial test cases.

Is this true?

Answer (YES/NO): NO